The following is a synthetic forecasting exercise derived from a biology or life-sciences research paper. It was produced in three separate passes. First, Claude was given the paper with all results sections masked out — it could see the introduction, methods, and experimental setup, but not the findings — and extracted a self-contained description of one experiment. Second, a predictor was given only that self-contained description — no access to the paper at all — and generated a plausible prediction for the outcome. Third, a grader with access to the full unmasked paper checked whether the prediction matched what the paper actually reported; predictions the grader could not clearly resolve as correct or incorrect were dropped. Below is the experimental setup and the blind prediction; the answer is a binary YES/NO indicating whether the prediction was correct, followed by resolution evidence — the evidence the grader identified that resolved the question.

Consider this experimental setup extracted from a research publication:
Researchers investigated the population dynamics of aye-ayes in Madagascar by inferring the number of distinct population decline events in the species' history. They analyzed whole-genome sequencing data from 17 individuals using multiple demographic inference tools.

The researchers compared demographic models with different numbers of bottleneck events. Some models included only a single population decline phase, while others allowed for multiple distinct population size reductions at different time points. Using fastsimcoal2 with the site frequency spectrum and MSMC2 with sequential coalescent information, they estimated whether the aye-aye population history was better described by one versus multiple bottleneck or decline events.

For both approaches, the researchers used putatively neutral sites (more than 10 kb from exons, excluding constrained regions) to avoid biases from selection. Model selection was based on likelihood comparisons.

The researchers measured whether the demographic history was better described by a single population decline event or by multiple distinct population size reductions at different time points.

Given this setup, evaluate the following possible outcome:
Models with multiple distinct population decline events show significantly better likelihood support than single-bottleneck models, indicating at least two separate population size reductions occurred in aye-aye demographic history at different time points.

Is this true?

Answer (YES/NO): YES